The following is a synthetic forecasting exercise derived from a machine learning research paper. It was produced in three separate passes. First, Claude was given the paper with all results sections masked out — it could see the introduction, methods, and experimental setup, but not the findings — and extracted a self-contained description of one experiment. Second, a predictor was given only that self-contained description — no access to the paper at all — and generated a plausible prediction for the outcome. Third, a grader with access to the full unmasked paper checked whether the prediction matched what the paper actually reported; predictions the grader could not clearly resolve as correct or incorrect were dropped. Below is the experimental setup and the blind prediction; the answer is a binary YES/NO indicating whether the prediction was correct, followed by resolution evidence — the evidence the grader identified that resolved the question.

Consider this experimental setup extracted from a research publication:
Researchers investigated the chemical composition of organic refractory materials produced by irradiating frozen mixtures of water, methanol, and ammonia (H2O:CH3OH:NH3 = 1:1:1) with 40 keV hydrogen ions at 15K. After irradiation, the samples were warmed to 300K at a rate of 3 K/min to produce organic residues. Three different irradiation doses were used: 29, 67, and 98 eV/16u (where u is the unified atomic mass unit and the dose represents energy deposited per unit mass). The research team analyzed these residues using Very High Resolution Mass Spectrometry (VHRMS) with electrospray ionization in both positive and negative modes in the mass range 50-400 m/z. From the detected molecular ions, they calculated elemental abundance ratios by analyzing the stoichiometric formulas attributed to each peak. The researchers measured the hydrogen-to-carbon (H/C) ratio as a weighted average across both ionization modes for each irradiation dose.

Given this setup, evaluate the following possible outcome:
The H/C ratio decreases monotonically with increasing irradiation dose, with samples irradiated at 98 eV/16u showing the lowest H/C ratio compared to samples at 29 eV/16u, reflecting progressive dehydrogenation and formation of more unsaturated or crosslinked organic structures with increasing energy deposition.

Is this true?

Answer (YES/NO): YES